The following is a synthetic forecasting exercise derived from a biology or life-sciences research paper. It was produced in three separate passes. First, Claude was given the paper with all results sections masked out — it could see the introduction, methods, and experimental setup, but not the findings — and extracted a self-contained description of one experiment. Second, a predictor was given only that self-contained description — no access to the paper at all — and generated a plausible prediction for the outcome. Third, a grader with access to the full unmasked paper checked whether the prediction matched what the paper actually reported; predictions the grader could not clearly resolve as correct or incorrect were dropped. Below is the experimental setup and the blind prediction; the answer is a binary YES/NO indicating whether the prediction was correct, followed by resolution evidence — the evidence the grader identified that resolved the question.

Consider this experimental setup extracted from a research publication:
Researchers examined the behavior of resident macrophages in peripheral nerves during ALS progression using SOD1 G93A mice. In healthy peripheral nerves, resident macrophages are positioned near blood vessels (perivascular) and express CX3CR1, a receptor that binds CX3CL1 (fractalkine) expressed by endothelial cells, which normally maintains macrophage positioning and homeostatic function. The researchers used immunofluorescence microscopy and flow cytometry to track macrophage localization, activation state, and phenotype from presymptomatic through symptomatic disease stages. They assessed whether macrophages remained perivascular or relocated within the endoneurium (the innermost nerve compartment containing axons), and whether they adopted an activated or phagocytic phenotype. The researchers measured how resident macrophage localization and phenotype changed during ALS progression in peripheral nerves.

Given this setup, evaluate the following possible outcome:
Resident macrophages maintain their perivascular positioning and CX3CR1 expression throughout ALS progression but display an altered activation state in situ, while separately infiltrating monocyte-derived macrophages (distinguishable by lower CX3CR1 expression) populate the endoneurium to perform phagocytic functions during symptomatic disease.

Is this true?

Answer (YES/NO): NO